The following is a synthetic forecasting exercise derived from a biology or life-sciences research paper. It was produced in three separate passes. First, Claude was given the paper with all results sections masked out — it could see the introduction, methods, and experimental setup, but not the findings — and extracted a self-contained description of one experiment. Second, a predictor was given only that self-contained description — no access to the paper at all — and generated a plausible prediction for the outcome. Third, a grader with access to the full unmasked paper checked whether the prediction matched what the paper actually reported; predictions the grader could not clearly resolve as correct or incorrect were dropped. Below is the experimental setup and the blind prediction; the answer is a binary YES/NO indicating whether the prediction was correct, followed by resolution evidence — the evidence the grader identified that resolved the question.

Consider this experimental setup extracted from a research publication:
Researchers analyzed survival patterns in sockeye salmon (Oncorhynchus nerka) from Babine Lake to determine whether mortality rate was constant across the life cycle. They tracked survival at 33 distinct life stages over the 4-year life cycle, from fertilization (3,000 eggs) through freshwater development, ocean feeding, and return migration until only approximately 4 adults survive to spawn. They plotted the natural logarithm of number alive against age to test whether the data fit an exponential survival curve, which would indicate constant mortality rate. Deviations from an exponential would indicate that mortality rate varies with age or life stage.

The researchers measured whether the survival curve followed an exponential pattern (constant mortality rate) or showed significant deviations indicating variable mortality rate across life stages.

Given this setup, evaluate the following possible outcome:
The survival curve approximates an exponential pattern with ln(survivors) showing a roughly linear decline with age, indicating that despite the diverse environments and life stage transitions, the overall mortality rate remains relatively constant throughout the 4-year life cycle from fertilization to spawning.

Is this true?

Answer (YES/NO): YES